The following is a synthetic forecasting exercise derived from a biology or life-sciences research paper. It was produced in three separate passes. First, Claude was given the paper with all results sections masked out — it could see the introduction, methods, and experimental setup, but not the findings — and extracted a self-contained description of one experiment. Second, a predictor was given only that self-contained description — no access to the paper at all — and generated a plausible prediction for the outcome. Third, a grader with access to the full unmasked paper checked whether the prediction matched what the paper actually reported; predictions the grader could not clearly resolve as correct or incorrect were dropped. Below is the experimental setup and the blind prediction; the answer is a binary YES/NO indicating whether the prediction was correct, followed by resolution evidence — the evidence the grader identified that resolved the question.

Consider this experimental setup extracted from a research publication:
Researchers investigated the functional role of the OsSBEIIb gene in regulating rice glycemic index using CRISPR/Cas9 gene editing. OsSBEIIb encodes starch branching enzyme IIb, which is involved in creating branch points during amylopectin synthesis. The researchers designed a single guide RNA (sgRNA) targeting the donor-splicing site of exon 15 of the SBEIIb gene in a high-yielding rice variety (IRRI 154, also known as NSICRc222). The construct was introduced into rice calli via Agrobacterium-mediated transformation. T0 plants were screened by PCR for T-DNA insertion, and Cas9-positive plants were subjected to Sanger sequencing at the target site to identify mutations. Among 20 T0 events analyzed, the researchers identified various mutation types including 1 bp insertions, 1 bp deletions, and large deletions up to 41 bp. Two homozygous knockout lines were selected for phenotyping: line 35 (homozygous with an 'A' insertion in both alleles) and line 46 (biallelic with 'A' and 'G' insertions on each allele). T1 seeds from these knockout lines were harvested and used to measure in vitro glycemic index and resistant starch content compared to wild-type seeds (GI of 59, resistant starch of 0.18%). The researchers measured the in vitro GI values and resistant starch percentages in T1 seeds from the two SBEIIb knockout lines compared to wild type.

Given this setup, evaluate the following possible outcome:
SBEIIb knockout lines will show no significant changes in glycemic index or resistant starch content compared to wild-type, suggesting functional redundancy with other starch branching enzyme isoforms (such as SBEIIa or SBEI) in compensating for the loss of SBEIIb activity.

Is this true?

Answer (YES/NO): NO